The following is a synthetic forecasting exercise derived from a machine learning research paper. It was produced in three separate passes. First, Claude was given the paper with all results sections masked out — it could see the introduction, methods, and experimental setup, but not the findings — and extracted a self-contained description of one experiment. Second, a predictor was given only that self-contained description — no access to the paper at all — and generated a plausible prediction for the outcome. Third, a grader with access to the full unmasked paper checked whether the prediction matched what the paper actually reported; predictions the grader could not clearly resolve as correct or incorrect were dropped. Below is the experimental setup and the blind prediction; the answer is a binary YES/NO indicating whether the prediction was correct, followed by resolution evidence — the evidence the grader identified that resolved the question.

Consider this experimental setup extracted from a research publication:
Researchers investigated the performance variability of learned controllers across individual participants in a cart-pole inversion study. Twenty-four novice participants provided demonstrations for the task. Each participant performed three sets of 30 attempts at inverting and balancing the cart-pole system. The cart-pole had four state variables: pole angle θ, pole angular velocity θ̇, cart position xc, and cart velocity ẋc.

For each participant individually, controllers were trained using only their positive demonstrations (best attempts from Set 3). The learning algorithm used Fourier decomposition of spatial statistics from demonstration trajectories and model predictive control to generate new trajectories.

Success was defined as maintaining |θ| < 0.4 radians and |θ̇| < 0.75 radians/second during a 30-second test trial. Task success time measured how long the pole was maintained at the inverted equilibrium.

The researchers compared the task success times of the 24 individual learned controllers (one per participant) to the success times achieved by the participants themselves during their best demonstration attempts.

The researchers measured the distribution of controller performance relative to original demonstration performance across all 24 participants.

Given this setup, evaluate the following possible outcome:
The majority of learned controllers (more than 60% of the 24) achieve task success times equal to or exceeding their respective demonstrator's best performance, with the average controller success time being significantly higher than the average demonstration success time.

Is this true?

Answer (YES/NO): NO